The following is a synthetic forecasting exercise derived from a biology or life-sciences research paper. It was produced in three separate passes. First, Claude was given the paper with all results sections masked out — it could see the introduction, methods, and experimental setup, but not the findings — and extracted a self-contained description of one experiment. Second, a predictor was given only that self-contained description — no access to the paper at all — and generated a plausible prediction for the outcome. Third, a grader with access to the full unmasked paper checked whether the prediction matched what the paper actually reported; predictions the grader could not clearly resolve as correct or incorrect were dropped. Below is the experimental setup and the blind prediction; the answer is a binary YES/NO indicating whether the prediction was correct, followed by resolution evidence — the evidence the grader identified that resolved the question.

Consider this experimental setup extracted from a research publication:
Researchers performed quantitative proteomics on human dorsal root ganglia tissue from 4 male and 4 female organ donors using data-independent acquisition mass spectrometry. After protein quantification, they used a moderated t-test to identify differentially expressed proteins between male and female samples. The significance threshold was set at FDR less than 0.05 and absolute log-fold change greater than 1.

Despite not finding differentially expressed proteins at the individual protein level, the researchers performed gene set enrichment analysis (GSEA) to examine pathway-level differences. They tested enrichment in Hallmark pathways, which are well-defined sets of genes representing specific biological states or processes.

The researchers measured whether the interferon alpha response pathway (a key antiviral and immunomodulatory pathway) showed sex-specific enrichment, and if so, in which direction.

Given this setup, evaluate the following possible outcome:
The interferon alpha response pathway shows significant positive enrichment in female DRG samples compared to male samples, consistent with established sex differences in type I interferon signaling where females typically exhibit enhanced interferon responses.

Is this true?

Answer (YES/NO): YES